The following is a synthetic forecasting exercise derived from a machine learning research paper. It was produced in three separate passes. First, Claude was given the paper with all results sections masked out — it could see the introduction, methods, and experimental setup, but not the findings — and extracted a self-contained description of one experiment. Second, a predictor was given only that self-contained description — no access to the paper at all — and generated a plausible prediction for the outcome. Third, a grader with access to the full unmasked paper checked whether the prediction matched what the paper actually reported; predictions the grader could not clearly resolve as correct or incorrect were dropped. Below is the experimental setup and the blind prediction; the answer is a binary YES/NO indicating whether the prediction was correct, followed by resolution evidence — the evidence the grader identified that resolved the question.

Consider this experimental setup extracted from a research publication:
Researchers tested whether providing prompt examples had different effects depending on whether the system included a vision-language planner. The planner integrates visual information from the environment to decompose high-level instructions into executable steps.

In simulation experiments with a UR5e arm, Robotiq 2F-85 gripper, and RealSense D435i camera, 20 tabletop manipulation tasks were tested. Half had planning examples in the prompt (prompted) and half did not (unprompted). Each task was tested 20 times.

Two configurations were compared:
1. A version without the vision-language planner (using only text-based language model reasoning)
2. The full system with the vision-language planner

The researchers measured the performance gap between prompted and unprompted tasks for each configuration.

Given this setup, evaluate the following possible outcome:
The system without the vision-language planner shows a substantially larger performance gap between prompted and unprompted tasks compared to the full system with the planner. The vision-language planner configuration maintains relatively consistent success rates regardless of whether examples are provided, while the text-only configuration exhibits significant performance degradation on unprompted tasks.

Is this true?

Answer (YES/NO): YES